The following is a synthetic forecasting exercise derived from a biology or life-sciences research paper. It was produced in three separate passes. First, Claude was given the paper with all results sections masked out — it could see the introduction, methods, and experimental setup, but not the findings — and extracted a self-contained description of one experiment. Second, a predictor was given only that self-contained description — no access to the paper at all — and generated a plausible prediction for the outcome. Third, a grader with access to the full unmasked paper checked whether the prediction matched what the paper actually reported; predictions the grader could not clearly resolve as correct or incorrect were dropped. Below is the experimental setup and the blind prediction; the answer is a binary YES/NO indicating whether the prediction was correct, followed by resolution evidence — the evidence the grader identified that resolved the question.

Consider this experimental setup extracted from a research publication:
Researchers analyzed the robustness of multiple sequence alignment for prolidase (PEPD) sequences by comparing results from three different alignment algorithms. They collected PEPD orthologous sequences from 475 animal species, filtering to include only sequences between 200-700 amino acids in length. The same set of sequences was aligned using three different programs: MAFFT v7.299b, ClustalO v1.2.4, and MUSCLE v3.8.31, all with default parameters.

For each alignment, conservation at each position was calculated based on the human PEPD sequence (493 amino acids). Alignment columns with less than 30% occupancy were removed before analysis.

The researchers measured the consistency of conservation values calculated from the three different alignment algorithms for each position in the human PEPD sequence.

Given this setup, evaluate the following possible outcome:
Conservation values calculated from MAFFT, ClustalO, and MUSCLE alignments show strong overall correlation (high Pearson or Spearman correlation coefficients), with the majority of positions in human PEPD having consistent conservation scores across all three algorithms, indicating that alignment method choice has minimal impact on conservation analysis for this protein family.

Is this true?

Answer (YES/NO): YES